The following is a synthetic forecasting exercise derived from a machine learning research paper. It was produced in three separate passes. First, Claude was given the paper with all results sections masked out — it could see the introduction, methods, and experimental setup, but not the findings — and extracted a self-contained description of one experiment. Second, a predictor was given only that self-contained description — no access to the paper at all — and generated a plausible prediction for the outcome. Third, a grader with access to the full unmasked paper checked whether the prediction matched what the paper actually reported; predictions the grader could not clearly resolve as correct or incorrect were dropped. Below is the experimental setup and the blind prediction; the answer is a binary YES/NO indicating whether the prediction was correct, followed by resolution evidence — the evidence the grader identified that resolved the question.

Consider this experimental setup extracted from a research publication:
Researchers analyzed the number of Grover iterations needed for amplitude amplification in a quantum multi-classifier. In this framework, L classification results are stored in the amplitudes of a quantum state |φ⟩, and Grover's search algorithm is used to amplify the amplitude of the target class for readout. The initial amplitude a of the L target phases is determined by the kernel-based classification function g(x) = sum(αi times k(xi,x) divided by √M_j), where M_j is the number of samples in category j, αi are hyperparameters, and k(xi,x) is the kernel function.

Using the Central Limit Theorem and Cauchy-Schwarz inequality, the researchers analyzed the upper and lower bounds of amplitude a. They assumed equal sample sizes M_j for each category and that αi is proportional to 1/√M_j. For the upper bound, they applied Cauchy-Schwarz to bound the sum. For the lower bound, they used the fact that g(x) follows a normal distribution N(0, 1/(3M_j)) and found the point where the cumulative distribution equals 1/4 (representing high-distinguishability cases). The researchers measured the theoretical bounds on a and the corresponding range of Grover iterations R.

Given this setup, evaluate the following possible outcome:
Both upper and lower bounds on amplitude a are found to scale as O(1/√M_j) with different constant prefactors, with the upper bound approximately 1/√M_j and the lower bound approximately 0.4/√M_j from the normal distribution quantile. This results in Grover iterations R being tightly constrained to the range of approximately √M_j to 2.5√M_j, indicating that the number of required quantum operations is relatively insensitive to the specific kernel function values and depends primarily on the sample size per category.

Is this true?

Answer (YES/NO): NO